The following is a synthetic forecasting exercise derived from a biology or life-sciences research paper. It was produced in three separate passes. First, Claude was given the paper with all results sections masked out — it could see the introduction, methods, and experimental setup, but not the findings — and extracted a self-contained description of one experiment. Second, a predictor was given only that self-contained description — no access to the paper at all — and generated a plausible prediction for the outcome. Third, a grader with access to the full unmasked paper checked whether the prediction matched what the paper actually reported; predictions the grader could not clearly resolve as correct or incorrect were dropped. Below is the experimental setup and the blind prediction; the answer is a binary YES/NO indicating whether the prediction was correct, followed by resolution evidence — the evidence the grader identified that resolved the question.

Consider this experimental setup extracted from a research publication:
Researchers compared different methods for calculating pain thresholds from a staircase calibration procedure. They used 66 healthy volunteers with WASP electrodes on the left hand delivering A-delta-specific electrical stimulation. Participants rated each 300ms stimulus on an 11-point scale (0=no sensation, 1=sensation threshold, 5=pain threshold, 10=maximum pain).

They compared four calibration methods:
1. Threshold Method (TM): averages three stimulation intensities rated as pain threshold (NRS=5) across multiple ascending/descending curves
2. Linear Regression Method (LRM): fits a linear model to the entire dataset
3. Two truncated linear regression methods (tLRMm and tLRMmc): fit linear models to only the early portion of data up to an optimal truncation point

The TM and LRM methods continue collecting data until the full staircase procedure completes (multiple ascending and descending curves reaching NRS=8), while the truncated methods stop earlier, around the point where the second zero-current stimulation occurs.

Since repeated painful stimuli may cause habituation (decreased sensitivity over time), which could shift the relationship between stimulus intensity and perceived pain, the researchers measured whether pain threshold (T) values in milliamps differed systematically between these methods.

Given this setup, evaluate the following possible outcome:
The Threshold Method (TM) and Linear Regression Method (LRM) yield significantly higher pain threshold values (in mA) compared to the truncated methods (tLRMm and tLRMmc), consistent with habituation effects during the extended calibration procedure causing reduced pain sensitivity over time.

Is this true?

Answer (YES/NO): YES